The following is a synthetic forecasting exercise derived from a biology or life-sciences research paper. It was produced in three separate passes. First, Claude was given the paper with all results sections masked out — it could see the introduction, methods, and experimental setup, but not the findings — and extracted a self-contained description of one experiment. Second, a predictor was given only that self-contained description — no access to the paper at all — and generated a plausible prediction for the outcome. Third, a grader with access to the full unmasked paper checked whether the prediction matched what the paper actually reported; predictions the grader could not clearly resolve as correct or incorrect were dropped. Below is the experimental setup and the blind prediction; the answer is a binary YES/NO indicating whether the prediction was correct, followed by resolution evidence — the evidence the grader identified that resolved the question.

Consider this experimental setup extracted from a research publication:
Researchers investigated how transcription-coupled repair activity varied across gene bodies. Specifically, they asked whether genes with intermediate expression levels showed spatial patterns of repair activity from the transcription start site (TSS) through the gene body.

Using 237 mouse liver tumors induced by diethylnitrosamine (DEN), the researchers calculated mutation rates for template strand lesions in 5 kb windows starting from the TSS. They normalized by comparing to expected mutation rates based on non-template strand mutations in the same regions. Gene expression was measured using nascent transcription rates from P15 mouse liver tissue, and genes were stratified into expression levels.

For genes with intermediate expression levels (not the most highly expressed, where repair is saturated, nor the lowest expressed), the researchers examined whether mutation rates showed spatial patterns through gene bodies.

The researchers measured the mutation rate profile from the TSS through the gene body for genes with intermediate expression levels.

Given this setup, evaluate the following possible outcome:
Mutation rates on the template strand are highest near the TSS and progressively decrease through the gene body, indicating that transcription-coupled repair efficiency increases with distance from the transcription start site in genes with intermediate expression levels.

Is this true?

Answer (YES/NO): NO